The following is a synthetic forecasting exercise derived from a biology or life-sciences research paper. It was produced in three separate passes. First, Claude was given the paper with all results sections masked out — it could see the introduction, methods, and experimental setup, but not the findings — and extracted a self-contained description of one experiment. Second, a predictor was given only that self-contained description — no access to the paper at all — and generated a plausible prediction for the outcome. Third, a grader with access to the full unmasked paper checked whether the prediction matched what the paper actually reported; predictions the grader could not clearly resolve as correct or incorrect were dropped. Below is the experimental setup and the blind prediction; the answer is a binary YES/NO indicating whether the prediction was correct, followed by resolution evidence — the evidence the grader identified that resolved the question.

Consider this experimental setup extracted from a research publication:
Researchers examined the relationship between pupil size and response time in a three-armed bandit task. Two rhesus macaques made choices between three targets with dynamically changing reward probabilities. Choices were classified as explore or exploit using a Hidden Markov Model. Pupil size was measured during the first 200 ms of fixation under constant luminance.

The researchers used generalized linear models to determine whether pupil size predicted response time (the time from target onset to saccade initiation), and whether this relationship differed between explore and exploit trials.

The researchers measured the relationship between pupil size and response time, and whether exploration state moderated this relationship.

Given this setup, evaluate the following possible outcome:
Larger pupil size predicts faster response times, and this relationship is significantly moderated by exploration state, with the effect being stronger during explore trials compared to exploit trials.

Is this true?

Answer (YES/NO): NO